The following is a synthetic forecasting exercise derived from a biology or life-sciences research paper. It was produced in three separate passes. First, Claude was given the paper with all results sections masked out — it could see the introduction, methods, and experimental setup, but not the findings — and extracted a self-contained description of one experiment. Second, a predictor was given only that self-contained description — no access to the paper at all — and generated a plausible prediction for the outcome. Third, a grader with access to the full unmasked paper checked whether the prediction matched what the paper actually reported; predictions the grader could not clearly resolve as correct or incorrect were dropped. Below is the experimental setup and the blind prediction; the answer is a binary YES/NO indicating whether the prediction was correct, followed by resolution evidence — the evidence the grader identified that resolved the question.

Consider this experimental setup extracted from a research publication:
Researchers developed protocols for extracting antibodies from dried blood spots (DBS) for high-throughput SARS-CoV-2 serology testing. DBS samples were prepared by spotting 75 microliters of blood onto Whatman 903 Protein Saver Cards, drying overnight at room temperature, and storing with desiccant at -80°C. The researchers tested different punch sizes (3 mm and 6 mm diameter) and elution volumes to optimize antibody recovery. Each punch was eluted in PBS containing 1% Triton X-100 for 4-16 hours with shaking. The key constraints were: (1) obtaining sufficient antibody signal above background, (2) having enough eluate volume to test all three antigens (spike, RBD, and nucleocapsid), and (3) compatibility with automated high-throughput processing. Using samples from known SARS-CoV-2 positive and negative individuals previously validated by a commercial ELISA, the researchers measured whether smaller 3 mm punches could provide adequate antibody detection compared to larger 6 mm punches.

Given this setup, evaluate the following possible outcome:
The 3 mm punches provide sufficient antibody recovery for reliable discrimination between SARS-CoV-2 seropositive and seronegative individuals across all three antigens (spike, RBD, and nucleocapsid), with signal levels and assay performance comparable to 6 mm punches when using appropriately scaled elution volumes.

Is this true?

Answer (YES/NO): YES